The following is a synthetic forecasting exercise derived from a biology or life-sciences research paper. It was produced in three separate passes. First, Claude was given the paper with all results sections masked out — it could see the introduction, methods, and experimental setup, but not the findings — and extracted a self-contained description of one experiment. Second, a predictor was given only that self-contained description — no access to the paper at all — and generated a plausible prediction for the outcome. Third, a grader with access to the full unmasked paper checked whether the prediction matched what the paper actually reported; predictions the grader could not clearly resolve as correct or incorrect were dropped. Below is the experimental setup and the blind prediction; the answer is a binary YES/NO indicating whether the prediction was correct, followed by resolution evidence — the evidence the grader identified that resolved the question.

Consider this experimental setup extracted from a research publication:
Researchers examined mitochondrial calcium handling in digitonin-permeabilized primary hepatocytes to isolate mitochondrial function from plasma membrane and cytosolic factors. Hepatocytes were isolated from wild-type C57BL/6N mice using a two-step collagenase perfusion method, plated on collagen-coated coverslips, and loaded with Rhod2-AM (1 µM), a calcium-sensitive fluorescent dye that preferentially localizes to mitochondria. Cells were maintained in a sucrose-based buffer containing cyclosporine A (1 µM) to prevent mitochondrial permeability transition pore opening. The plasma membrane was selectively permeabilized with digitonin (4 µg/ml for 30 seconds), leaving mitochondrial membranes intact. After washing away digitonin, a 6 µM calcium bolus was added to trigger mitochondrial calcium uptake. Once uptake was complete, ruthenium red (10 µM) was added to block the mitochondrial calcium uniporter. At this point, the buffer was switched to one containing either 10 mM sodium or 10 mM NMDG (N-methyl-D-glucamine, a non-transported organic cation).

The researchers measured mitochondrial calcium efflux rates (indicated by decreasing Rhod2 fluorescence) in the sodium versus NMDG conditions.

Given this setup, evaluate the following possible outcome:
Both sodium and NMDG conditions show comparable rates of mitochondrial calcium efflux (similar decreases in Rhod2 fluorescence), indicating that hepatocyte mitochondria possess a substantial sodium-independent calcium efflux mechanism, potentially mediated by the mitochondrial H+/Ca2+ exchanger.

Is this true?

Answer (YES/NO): NO